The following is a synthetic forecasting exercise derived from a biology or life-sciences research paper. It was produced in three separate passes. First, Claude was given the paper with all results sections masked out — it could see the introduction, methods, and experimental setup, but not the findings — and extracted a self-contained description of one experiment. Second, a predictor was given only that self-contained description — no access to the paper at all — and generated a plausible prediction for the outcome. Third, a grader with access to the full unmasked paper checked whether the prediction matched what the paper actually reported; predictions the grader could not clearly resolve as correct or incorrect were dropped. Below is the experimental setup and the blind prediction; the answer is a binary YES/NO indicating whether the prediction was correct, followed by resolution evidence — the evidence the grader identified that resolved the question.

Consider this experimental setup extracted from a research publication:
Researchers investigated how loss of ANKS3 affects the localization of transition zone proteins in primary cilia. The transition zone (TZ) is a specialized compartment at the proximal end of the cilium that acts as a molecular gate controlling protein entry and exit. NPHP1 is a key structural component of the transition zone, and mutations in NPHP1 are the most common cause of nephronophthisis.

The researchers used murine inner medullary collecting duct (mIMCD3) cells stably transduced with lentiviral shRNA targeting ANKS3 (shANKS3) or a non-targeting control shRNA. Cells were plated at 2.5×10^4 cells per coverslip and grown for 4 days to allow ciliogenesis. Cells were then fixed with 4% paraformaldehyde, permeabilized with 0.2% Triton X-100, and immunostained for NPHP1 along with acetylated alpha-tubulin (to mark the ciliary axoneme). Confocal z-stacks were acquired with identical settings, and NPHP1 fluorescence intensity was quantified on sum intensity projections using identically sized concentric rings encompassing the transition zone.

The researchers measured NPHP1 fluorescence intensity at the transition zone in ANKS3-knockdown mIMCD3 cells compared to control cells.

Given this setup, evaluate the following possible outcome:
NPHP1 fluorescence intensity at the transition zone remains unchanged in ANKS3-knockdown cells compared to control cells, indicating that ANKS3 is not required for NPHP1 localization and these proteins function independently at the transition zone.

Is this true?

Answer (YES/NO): NO